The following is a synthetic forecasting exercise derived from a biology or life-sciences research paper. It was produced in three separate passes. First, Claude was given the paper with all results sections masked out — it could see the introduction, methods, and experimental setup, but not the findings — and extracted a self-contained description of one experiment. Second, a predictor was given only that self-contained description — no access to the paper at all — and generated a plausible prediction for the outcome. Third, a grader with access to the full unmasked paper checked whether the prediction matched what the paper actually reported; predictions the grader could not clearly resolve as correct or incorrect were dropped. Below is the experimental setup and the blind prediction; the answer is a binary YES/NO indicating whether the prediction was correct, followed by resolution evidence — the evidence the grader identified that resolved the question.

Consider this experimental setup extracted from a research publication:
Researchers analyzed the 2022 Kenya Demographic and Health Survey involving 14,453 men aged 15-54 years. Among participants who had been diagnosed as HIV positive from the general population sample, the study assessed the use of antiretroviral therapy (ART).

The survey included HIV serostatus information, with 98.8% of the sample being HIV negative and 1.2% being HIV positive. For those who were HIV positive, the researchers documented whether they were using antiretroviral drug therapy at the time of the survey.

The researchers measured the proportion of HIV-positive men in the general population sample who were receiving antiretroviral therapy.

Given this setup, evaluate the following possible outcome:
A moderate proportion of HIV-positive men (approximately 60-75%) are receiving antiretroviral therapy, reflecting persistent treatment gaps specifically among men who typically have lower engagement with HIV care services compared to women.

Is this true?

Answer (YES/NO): NO